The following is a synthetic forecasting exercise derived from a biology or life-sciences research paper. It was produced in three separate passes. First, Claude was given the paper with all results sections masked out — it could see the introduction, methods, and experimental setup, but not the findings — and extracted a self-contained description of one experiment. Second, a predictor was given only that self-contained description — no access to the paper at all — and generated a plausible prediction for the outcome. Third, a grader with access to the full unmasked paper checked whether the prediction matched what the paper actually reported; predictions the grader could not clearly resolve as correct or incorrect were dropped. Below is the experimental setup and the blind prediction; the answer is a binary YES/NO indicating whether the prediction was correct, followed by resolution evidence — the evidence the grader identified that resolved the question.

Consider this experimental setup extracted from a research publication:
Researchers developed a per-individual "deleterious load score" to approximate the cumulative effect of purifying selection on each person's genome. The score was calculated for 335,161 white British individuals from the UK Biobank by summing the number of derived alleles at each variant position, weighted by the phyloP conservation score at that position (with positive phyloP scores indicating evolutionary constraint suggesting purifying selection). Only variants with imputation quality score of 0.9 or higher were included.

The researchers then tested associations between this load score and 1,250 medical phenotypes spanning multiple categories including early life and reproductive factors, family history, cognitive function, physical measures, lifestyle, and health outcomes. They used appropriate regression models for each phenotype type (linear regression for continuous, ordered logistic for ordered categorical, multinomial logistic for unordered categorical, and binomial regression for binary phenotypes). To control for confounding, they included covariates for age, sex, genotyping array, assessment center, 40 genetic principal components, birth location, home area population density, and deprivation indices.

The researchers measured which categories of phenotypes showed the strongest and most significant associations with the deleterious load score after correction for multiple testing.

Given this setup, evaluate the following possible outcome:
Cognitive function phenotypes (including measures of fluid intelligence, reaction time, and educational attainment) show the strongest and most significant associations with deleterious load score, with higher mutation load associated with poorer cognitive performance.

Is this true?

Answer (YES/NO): NO